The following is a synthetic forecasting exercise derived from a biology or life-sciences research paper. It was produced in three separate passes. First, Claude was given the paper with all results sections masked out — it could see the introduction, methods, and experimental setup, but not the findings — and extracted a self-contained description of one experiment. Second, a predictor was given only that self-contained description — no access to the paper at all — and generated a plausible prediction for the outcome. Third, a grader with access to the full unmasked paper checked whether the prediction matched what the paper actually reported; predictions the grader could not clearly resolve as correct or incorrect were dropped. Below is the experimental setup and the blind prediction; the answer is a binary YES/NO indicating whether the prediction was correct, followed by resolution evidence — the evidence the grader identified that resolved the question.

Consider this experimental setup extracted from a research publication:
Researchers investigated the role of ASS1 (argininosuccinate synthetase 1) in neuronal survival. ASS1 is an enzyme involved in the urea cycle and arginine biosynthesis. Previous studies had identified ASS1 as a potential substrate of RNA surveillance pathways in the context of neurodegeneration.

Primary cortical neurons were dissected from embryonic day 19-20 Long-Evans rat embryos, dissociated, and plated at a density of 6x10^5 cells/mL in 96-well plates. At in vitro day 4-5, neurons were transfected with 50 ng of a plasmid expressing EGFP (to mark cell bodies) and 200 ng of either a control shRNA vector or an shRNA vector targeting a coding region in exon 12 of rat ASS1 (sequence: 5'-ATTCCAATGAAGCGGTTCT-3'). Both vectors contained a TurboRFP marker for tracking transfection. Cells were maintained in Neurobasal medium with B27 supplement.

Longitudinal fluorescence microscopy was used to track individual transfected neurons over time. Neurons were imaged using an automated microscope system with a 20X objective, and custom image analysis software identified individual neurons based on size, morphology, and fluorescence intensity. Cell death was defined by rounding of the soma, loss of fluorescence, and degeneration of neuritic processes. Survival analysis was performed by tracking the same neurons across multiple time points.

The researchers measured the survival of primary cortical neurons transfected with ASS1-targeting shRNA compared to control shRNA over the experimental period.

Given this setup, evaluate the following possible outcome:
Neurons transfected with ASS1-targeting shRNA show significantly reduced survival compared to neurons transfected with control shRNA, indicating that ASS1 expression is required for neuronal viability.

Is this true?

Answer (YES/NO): YES